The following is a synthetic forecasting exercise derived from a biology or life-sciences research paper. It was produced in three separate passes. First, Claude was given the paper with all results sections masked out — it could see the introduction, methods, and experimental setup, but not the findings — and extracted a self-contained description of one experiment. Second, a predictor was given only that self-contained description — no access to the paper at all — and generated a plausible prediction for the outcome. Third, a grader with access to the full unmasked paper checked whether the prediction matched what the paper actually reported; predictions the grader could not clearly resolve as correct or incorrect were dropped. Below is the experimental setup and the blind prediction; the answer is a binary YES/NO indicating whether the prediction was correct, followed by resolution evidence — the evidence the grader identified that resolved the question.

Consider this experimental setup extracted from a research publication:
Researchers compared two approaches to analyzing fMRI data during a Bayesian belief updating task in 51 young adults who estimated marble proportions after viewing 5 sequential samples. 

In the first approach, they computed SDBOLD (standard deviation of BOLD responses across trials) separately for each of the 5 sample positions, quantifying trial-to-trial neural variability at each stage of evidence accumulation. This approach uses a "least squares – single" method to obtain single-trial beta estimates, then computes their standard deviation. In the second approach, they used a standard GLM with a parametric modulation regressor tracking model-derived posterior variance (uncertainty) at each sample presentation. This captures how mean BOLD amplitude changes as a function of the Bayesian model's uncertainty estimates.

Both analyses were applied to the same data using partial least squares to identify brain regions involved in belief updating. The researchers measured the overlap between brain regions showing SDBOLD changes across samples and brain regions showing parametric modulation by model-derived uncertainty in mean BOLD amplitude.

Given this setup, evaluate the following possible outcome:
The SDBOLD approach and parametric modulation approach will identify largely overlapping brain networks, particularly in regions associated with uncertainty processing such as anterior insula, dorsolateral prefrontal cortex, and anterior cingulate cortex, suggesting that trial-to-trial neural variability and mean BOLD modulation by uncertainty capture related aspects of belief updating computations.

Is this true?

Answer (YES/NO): NO